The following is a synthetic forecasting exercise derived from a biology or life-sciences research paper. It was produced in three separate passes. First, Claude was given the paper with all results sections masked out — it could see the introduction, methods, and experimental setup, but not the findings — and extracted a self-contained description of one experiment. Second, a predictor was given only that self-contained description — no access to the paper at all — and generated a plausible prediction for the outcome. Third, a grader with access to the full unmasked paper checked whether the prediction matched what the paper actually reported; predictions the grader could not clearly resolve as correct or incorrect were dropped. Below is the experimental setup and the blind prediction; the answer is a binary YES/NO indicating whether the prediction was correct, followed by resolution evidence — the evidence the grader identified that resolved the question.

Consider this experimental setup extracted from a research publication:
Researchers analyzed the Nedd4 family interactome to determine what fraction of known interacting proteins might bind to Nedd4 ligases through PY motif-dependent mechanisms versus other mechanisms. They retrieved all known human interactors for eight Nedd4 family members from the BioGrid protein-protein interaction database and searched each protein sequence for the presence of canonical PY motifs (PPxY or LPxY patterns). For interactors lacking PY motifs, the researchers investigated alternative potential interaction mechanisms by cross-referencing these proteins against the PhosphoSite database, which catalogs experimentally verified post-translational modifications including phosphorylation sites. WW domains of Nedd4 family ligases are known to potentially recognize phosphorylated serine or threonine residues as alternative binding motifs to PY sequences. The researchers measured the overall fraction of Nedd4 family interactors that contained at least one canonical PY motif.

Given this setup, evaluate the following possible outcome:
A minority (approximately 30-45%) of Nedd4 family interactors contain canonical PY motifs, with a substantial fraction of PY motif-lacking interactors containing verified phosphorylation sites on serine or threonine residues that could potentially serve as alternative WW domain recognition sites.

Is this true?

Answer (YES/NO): NO